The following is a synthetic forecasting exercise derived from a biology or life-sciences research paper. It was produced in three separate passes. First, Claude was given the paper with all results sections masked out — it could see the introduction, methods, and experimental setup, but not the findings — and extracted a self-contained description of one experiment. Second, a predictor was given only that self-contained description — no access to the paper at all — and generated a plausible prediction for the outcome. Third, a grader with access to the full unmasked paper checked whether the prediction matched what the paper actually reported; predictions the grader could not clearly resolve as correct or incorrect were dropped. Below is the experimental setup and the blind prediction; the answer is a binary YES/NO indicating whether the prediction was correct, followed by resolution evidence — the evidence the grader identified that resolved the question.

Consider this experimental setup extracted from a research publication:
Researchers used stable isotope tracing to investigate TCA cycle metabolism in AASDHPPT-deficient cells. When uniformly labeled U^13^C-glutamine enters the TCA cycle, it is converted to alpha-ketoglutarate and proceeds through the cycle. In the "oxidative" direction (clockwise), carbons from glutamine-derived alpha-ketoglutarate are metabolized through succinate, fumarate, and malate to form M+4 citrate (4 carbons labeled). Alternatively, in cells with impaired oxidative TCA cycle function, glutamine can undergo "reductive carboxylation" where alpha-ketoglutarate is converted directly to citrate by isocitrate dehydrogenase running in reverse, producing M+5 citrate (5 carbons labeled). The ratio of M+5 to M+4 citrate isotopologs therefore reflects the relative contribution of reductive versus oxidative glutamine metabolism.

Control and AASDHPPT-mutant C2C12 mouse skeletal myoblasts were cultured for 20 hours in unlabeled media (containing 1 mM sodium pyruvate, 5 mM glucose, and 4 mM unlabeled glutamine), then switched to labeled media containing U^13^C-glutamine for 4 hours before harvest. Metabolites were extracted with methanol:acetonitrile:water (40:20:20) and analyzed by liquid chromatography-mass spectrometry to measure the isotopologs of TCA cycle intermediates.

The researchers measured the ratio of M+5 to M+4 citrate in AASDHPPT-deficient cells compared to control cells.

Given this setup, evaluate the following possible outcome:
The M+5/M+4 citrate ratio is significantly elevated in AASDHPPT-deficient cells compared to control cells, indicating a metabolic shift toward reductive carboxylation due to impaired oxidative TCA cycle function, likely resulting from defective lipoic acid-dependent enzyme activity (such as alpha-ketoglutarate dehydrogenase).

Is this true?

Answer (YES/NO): YES